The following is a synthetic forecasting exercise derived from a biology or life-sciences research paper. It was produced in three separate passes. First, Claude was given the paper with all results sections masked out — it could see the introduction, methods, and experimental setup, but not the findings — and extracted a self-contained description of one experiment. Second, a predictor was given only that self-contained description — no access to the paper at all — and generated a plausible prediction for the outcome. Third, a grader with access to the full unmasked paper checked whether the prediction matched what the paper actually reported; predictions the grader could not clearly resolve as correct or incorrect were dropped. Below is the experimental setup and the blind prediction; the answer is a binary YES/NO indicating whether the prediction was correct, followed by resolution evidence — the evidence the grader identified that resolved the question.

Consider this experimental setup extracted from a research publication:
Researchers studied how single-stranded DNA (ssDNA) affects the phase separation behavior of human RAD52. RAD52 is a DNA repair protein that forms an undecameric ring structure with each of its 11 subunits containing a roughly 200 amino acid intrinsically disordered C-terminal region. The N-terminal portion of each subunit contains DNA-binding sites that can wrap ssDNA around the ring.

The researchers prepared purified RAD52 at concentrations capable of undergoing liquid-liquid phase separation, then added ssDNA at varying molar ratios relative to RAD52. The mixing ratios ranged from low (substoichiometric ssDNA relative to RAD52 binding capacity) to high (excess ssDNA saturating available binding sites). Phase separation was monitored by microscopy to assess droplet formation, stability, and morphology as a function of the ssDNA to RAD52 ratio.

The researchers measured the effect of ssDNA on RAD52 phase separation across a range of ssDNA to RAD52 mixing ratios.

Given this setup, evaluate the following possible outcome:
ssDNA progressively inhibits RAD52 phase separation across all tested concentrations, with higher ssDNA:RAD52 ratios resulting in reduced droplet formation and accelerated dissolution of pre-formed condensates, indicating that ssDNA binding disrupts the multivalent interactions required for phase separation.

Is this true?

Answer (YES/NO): NO